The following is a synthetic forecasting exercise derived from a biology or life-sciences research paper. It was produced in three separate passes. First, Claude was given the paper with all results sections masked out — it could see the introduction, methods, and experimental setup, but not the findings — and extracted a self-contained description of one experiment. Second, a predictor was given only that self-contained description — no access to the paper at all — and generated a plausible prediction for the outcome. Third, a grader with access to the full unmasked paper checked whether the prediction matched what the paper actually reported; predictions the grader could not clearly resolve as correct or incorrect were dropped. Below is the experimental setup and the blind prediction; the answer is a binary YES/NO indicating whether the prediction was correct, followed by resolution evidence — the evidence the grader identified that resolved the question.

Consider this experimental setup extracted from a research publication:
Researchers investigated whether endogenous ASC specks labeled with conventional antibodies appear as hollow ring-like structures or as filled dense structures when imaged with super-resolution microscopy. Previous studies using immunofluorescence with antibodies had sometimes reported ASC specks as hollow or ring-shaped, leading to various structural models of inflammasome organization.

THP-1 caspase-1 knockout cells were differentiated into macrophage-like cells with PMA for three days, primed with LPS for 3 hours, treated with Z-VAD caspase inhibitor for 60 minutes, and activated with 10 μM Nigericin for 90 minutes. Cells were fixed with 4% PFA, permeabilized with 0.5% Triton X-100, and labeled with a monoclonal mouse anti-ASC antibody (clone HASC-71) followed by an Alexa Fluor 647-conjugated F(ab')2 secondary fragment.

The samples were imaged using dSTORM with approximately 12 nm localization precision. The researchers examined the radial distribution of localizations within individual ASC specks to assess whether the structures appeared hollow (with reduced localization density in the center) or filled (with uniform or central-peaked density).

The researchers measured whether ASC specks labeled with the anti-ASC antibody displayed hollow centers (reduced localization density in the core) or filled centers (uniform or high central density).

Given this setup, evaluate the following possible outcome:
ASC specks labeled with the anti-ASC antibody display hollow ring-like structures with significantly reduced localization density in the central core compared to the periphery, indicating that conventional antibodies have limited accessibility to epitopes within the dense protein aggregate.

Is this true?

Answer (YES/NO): NO